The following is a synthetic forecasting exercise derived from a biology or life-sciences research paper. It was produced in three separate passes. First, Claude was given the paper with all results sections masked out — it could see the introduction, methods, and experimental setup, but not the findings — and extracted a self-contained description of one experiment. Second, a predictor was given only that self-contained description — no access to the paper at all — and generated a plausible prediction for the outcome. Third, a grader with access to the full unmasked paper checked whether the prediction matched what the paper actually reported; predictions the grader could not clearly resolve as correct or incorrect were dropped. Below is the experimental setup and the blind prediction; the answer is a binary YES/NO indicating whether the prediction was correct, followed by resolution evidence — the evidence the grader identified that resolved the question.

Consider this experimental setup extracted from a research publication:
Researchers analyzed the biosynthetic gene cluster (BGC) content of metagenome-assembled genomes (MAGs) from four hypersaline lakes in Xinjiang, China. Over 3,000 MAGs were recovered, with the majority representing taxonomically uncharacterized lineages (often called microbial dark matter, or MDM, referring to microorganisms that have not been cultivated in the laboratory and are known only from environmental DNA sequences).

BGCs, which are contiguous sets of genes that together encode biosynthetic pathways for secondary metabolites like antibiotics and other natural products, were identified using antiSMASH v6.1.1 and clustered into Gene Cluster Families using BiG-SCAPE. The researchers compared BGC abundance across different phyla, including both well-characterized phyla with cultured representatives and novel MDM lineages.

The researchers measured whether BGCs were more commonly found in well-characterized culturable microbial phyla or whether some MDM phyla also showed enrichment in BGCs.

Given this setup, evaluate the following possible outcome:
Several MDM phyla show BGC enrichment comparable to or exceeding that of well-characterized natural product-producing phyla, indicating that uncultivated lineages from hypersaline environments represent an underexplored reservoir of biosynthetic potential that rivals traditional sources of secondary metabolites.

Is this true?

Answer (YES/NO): YES